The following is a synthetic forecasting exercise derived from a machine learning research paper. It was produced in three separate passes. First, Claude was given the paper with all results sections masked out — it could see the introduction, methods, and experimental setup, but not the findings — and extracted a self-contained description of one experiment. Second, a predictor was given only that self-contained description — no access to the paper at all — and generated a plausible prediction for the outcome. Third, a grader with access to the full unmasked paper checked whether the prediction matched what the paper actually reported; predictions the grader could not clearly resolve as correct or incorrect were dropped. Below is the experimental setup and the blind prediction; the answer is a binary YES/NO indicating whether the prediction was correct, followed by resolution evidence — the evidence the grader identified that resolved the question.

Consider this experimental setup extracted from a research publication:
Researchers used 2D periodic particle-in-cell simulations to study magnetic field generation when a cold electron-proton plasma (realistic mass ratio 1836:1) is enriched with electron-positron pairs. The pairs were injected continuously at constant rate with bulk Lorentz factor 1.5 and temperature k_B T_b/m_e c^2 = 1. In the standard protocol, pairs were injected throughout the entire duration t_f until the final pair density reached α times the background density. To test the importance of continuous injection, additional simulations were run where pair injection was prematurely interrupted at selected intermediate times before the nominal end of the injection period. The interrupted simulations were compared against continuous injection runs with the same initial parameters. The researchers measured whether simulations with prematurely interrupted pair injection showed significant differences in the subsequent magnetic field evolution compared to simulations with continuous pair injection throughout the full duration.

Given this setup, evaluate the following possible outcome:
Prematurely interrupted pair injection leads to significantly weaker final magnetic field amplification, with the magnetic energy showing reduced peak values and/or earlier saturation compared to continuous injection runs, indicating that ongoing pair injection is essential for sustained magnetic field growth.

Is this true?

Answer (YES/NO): YES